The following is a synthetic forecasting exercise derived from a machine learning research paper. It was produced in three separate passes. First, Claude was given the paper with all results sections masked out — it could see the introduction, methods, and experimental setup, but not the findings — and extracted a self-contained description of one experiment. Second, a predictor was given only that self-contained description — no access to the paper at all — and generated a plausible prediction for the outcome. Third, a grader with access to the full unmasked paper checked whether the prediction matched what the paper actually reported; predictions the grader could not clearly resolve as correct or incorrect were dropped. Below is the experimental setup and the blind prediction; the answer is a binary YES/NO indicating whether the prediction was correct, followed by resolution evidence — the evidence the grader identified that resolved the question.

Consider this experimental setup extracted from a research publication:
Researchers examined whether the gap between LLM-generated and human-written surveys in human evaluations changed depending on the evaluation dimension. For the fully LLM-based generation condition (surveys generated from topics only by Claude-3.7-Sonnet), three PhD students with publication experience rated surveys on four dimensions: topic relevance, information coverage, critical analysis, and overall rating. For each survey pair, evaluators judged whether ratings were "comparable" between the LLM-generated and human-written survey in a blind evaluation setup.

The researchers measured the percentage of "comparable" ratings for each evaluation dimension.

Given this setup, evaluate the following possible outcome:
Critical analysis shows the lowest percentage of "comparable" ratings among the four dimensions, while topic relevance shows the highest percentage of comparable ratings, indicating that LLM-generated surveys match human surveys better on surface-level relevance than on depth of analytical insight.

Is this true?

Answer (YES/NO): NO